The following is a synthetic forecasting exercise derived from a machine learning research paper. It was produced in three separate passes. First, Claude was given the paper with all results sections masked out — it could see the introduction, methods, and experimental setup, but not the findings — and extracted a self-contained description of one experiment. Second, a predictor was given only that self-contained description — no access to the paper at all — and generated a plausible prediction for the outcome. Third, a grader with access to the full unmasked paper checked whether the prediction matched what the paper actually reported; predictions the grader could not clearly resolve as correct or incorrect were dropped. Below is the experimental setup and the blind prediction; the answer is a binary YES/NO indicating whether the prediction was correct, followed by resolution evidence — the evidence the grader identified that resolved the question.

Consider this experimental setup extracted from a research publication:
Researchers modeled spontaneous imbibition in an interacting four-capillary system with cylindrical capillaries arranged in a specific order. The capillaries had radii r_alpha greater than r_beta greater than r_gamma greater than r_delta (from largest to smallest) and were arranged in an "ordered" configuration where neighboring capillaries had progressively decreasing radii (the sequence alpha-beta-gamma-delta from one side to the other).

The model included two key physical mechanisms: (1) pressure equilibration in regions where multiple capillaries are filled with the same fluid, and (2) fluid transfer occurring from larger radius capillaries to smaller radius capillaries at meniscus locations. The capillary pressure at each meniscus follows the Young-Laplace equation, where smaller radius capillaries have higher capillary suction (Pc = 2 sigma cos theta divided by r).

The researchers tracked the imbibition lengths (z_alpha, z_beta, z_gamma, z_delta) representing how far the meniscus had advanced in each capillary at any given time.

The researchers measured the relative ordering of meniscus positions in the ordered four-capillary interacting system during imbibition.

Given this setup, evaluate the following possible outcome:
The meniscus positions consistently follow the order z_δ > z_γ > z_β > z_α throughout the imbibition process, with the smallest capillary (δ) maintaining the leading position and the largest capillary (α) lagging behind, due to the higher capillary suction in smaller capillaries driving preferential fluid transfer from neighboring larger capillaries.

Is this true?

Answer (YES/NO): YES